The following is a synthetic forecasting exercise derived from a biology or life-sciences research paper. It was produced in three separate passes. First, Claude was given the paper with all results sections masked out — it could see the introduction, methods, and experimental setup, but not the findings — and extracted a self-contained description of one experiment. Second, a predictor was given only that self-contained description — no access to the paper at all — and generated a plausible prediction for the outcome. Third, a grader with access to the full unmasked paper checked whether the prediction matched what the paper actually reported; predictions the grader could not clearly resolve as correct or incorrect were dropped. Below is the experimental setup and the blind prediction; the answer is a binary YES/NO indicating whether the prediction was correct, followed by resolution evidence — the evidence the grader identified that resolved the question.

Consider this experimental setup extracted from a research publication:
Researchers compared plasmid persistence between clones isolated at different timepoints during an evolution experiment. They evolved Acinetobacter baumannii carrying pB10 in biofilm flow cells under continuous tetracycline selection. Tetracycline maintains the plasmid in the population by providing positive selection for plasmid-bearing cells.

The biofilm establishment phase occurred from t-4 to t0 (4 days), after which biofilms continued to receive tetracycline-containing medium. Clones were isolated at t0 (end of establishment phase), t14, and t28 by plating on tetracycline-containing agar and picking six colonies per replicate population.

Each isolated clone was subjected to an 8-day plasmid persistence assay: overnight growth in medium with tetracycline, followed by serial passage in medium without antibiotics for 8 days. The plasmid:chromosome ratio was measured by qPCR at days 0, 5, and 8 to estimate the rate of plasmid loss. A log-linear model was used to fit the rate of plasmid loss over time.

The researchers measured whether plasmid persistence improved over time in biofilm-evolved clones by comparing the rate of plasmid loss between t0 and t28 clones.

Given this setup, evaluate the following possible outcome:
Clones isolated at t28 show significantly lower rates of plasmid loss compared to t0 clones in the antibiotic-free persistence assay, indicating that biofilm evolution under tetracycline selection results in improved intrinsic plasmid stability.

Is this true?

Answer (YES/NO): YES